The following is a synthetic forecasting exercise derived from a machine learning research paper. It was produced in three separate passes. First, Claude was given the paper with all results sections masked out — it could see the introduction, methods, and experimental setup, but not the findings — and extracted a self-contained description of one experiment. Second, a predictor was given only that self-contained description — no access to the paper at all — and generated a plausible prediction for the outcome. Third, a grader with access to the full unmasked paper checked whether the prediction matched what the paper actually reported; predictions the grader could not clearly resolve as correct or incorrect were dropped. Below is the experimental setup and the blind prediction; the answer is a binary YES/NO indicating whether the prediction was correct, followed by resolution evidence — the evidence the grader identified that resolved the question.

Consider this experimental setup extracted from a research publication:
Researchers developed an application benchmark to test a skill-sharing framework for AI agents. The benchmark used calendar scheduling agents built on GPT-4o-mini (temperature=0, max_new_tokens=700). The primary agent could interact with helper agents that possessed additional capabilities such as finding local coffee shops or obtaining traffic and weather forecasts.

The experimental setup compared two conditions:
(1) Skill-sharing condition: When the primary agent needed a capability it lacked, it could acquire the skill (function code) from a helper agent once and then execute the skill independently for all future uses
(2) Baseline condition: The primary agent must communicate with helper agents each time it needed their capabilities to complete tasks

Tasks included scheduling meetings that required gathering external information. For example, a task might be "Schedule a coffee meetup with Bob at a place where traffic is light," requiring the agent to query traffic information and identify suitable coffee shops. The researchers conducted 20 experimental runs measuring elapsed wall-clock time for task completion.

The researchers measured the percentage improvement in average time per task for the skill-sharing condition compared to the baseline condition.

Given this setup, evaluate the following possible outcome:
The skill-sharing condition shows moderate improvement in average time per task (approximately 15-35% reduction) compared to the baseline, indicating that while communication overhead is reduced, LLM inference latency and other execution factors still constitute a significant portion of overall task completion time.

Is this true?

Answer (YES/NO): NO